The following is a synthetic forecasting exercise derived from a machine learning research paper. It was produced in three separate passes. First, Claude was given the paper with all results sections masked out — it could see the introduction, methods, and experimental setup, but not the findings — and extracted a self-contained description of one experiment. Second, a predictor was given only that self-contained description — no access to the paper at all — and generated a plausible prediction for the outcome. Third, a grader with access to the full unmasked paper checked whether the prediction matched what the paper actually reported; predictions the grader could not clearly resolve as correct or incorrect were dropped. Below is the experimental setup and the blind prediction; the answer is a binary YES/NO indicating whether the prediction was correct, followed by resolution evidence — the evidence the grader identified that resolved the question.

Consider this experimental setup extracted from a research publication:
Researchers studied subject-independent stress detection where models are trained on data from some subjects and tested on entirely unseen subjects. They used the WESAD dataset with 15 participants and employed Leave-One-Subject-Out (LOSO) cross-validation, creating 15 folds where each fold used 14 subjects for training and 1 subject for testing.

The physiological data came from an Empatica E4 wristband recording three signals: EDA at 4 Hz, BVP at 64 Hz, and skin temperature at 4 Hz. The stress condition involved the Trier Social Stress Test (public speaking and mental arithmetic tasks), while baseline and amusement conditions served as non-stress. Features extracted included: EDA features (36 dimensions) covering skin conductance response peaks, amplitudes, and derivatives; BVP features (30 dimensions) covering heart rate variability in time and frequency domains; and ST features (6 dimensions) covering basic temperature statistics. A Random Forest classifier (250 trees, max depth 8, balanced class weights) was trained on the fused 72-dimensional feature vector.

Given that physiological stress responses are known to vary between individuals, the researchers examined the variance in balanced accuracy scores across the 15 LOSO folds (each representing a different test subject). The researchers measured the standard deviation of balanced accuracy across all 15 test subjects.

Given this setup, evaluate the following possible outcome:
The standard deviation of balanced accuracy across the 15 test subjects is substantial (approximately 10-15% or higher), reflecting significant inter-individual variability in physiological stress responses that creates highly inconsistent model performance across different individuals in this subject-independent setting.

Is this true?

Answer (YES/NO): YES